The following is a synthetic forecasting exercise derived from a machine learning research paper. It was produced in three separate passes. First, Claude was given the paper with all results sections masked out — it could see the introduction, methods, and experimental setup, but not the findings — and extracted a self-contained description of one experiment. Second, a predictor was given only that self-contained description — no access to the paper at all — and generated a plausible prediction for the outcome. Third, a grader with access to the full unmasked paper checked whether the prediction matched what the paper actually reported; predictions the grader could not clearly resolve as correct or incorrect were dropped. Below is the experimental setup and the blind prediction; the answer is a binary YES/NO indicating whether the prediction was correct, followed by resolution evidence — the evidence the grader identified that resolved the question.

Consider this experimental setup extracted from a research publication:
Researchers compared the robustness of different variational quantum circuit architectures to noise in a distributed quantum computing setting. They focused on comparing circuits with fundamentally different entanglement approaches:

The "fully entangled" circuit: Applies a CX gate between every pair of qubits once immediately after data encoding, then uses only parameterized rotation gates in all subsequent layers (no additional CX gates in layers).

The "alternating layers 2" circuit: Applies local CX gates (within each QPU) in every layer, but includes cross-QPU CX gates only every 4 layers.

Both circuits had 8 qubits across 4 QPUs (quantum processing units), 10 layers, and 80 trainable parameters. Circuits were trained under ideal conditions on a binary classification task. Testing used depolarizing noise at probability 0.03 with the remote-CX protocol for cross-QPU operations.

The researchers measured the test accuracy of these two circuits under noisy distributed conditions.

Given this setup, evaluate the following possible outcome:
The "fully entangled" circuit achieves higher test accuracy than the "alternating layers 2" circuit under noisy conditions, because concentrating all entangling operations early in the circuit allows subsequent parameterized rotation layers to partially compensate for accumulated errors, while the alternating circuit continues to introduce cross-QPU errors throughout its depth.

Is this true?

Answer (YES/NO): NO